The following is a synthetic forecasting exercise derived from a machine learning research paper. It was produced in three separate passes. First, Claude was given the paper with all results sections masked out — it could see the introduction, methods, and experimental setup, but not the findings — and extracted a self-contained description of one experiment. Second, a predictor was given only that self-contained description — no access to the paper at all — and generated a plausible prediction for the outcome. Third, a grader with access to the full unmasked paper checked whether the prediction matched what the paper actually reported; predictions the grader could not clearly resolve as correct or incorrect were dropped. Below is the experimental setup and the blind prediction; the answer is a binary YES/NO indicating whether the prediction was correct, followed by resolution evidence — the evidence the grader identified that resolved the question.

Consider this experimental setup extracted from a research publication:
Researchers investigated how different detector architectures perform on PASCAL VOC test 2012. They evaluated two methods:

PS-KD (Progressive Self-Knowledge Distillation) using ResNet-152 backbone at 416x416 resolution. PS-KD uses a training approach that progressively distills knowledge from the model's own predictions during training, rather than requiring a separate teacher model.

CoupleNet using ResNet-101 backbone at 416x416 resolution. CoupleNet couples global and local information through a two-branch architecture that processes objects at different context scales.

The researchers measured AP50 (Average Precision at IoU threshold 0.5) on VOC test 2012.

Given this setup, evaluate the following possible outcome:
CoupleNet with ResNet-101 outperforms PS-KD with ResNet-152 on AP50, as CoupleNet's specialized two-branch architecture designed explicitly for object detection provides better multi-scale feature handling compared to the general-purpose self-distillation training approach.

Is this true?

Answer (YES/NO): YES